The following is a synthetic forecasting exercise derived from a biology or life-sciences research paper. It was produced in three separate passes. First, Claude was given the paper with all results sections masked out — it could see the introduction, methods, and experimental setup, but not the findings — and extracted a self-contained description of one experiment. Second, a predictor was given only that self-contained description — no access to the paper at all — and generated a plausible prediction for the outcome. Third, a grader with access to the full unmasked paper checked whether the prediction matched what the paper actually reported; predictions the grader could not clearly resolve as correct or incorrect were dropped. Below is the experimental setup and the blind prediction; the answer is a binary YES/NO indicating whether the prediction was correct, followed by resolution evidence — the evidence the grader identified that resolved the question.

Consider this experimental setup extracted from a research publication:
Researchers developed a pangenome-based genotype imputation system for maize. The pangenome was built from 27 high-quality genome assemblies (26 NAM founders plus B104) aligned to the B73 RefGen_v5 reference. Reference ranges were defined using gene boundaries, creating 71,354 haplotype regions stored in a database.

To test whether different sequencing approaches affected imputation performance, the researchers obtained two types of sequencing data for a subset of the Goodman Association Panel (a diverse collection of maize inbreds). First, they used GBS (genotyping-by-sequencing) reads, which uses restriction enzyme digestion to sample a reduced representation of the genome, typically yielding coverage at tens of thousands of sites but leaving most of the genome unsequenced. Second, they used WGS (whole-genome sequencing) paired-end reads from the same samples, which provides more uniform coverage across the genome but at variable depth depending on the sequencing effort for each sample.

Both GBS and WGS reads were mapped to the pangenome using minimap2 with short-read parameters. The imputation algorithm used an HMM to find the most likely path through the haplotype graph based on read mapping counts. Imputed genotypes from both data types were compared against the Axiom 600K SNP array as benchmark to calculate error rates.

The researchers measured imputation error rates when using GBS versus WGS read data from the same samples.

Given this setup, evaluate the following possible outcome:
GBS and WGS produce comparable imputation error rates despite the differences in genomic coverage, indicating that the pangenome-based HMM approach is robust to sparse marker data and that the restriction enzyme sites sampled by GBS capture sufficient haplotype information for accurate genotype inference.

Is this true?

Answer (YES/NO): NO